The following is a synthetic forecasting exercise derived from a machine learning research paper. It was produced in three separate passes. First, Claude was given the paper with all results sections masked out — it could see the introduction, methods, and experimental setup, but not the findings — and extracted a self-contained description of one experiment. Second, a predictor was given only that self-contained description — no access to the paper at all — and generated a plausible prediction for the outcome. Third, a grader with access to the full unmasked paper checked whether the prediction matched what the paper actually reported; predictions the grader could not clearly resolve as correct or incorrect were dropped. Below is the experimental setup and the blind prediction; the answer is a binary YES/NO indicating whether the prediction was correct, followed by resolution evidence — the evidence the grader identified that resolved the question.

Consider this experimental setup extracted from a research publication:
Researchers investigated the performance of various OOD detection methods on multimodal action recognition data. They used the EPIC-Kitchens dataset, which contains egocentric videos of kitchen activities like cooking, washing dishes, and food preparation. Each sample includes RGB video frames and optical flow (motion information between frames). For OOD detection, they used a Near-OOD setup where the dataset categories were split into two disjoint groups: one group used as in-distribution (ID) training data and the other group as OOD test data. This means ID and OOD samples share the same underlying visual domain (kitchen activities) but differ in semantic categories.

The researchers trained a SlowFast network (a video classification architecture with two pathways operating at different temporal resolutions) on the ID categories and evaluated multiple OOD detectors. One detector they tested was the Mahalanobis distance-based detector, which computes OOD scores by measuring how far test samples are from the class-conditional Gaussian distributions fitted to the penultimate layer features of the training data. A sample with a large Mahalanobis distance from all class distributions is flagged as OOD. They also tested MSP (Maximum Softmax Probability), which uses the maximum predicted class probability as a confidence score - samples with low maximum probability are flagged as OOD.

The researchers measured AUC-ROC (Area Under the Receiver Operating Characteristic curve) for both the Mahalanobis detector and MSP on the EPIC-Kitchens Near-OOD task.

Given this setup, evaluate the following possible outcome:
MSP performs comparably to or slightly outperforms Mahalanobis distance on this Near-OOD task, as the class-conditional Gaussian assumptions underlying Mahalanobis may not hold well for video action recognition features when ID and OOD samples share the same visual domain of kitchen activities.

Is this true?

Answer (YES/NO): NO